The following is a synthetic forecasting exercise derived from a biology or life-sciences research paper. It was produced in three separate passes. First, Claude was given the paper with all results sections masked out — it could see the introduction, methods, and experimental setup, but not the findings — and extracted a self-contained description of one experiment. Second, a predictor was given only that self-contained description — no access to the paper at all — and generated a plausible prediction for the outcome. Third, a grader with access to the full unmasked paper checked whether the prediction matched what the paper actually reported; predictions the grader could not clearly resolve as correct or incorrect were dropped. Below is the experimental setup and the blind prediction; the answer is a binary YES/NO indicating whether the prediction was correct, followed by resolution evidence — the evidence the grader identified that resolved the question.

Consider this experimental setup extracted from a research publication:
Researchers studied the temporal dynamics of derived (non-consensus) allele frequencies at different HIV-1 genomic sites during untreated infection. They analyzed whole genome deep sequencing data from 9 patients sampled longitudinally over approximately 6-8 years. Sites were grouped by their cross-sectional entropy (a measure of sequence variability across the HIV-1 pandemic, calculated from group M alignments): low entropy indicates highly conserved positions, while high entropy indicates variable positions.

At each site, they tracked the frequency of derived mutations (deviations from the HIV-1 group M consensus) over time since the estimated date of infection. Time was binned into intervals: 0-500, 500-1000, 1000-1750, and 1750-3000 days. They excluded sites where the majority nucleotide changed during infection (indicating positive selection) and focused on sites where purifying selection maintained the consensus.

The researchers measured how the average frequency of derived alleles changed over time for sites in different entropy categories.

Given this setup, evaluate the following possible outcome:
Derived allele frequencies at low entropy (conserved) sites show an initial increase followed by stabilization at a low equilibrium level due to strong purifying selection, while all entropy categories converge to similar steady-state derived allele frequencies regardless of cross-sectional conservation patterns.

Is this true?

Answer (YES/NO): NO